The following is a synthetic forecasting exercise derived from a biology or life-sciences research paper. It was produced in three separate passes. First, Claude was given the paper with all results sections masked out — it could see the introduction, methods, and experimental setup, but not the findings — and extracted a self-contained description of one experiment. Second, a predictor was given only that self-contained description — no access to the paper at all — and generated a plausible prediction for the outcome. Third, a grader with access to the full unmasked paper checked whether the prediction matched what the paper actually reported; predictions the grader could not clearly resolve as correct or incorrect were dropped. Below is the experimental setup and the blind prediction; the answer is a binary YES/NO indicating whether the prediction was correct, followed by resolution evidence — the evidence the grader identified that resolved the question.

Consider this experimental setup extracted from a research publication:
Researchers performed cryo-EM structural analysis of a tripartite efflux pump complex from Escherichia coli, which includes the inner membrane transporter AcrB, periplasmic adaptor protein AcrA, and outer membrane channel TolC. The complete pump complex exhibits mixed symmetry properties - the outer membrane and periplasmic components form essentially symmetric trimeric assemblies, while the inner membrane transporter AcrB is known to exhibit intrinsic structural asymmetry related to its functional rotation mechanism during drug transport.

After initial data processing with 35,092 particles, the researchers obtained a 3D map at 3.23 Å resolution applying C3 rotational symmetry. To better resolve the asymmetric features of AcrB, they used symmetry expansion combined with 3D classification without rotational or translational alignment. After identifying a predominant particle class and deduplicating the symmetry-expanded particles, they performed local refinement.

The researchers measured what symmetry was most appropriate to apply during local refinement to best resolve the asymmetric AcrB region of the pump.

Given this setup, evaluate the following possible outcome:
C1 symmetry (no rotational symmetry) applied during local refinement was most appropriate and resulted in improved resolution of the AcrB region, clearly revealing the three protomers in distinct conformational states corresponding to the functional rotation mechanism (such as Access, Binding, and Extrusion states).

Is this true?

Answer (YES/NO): YES